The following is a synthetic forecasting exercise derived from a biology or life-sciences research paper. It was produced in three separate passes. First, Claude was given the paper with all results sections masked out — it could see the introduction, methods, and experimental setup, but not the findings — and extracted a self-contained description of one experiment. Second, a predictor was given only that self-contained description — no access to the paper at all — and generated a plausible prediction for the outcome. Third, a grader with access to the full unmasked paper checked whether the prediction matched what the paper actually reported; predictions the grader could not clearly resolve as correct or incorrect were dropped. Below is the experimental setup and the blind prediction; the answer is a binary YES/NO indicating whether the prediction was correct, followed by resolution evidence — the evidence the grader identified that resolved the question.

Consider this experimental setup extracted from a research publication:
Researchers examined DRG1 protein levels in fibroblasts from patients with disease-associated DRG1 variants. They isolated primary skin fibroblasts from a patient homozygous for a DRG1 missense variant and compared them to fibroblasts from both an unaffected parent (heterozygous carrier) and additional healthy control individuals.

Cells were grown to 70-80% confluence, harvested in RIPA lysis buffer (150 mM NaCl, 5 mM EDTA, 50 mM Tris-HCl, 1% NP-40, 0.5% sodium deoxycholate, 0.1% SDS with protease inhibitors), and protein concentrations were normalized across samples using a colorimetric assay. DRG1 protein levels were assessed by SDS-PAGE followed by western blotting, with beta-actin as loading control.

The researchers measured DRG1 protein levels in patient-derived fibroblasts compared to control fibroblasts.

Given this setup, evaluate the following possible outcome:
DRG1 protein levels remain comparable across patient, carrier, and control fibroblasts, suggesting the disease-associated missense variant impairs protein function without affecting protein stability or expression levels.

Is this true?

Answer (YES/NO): NO